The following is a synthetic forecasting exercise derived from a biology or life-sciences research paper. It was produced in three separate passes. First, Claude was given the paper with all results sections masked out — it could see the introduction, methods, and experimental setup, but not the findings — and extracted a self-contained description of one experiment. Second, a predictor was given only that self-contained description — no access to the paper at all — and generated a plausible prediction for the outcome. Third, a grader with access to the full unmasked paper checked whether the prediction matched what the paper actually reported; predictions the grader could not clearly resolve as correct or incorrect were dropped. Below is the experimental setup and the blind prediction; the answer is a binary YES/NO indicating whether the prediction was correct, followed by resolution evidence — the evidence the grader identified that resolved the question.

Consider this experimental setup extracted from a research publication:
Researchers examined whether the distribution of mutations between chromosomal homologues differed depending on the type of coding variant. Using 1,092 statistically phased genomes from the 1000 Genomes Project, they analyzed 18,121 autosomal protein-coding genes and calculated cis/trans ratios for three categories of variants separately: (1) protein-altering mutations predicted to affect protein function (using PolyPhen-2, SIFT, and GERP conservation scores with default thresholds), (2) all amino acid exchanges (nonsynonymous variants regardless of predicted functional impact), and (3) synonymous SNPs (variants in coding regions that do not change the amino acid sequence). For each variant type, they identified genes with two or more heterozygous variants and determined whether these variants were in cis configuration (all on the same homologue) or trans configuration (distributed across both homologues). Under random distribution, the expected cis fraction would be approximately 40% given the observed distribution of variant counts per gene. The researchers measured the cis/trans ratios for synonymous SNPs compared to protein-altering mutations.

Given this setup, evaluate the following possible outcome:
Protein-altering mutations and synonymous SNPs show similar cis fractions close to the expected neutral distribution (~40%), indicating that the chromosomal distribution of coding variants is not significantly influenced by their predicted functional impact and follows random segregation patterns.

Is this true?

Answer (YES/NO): NO